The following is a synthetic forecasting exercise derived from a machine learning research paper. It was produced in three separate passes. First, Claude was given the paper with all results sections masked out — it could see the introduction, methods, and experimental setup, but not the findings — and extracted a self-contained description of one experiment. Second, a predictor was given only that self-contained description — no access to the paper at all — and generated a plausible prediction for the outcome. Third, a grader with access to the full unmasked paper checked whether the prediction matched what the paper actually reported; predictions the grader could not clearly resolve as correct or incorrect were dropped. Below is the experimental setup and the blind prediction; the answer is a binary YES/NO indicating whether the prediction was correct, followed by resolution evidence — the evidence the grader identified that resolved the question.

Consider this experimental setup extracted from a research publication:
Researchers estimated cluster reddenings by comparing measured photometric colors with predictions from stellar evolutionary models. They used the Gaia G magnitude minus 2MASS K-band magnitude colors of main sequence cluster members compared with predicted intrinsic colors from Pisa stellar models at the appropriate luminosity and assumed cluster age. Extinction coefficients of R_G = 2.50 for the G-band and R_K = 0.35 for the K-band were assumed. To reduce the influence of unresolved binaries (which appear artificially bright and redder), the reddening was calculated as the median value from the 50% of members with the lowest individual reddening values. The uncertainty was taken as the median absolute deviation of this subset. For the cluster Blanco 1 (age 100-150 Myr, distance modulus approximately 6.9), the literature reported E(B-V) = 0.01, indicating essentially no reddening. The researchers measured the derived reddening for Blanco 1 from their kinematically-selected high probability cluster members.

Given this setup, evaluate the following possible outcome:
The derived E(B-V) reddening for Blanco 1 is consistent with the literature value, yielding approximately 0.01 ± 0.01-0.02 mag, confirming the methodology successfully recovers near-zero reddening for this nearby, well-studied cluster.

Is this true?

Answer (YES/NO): NO